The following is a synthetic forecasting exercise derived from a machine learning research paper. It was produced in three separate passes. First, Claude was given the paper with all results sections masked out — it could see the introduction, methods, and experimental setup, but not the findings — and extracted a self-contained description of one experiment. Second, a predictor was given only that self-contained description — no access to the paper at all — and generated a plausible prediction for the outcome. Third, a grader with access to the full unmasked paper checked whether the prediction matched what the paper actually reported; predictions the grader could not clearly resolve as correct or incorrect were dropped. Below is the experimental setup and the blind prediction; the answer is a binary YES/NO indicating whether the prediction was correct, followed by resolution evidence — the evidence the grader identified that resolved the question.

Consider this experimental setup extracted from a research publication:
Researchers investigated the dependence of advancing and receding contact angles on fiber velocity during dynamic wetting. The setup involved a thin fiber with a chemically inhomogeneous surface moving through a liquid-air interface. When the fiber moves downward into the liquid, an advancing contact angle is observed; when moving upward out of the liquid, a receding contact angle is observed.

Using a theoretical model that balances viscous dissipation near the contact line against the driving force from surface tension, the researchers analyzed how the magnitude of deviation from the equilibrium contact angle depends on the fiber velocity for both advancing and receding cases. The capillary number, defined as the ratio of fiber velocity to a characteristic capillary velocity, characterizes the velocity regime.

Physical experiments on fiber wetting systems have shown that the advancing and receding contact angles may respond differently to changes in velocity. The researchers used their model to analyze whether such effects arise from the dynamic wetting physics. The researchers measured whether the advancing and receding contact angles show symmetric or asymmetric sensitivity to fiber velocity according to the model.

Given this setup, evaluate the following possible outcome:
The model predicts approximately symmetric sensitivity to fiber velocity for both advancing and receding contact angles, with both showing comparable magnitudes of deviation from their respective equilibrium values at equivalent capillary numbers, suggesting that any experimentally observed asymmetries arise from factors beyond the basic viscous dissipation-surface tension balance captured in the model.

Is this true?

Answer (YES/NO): NO